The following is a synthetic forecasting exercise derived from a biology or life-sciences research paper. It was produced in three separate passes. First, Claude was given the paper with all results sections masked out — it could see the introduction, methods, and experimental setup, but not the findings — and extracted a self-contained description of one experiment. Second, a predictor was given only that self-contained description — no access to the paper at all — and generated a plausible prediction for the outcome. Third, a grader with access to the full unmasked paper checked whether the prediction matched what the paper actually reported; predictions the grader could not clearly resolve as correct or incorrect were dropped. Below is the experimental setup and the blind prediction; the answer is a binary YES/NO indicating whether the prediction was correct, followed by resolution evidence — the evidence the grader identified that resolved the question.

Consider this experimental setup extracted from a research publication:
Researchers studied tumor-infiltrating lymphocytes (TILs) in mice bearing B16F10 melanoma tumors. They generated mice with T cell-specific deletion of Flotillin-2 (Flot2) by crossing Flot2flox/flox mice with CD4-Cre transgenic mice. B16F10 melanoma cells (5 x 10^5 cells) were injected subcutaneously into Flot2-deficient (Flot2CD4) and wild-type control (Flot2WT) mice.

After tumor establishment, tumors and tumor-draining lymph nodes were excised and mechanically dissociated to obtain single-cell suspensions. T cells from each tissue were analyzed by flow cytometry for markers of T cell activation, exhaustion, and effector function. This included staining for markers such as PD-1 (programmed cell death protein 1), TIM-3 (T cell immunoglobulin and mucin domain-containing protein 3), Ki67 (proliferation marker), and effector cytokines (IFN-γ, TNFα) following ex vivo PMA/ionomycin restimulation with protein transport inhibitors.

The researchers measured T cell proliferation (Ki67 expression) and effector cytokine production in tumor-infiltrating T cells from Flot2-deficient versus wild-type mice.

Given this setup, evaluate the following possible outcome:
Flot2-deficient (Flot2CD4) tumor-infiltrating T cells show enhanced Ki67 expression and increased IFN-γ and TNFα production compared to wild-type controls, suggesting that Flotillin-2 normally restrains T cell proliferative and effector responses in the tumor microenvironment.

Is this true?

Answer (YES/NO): YES